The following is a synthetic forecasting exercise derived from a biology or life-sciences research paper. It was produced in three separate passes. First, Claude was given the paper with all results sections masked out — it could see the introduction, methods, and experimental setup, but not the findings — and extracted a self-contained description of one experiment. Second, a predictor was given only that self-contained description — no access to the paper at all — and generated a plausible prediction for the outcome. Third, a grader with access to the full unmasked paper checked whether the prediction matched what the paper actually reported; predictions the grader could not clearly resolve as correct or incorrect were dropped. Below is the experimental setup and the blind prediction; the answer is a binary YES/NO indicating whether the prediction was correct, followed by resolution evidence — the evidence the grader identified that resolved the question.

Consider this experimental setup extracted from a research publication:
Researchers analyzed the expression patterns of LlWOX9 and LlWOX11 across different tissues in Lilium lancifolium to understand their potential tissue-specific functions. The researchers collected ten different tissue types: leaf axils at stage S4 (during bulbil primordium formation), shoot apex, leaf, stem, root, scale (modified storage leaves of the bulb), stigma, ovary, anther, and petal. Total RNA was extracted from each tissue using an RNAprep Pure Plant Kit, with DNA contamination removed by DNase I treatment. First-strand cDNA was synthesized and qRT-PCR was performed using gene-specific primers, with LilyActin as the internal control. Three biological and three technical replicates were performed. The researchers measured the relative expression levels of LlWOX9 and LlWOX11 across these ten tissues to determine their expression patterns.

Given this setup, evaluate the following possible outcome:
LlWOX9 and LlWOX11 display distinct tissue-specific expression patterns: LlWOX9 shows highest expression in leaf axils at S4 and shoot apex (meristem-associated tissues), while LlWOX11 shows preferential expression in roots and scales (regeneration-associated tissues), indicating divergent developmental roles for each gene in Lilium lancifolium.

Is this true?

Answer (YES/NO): NO